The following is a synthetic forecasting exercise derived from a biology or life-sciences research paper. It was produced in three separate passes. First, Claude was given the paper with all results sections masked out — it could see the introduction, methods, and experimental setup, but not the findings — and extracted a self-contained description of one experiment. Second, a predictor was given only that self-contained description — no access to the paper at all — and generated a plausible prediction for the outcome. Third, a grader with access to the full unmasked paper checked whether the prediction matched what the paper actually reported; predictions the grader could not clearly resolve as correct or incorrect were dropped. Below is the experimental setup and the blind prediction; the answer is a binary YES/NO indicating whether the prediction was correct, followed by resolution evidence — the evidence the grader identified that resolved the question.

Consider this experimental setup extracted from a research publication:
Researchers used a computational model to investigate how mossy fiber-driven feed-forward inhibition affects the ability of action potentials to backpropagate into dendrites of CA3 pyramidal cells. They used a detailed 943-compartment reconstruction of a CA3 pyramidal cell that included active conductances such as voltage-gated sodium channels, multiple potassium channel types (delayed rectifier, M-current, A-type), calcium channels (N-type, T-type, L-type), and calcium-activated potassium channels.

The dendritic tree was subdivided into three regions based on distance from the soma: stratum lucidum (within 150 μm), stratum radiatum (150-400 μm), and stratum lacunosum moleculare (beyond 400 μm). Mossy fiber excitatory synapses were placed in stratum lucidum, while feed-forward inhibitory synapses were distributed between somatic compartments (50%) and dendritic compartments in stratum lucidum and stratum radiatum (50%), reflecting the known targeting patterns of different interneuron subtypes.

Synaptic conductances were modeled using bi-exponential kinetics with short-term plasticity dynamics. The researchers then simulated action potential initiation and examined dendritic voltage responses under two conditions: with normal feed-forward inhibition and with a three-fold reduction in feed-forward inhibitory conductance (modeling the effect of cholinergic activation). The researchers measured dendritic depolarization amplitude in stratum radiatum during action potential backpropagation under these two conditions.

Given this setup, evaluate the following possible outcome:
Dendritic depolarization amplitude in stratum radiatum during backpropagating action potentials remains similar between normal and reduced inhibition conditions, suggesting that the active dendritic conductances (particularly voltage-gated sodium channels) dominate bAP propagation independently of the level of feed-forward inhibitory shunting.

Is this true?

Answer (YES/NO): NO